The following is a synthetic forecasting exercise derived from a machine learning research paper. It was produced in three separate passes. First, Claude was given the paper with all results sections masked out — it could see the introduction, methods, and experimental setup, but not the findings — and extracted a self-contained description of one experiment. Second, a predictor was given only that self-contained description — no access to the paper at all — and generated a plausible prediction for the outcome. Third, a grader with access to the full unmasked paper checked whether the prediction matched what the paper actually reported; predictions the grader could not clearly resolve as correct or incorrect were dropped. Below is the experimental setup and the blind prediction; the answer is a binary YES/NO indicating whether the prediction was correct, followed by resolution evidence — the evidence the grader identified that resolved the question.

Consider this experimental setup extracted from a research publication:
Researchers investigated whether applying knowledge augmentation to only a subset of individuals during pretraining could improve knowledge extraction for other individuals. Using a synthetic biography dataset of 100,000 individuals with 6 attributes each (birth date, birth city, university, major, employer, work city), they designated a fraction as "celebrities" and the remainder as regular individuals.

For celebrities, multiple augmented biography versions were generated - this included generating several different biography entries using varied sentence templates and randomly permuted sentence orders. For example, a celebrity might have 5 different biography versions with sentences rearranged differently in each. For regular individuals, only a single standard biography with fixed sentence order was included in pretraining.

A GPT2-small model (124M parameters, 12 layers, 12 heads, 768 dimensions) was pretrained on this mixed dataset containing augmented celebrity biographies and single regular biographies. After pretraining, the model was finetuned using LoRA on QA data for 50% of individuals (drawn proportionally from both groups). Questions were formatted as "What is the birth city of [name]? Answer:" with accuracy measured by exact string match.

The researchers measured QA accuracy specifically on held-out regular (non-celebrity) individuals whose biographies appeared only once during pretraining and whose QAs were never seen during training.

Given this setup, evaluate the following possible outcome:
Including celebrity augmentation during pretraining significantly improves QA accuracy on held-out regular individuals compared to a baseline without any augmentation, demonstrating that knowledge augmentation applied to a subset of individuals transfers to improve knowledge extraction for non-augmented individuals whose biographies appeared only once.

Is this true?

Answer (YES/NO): YES